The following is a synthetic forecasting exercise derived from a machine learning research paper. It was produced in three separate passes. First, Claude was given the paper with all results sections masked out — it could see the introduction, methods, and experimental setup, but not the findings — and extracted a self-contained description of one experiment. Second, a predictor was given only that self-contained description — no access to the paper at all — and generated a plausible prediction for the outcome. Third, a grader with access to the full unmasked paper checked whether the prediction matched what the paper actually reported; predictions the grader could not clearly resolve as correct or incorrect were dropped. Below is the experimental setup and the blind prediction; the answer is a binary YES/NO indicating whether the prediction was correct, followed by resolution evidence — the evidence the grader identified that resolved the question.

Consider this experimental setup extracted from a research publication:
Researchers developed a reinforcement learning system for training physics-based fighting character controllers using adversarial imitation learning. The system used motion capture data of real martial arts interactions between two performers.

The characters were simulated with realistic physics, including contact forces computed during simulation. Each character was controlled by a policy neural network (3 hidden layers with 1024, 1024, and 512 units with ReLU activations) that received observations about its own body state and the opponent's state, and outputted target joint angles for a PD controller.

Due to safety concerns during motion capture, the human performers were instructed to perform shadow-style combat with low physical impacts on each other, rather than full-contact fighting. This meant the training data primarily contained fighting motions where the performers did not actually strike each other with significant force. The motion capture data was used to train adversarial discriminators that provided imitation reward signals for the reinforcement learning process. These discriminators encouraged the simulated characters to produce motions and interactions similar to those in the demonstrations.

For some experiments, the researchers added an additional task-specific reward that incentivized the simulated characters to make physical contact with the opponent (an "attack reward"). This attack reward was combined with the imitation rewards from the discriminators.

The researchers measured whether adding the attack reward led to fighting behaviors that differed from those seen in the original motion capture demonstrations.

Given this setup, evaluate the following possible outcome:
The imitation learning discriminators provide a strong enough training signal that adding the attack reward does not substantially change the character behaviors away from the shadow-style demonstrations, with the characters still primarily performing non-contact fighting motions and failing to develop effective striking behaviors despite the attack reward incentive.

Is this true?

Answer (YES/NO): NO